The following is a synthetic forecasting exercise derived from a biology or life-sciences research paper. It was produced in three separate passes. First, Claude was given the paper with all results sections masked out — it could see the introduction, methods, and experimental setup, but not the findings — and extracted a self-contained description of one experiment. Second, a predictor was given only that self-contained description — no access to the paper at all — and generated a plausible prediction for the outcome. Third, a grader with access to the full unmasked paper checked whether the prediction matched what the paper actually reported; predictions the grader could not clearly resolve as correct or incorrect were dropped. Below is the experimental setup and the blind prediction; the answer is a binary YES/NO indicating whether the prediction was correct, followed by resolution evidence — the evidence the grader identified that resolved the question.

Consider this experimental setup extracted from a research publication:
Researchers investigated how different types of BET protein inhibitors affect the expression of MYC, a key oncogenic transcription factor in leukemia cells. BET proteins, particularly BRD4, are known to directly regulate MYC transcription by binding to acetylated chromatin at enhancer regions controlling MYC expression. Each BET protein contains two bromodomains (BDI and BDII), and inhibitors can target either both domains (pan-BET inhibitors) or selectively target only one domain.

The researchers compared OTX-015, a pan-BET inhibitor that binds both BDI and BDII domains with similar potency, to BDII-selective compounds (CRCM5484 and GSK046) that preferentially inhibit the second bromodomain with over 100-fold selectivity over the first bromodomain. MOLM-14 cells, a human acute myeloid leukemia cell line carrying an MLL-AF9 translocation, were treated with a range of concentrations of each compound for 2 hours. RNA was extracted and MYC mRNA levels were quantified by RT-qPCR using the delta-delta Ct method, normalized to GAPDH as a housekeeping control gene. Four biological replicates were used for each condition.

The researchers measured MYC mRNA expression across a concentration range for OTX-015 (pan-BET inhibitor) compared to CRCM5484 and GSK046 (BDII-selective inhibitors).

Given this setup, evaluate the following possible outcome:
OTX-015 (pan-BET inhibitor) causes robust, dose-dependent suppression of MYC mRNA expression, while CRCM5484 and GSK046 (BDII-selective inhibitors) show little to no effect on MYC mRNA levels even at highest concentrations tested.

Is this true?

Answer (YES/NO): NO